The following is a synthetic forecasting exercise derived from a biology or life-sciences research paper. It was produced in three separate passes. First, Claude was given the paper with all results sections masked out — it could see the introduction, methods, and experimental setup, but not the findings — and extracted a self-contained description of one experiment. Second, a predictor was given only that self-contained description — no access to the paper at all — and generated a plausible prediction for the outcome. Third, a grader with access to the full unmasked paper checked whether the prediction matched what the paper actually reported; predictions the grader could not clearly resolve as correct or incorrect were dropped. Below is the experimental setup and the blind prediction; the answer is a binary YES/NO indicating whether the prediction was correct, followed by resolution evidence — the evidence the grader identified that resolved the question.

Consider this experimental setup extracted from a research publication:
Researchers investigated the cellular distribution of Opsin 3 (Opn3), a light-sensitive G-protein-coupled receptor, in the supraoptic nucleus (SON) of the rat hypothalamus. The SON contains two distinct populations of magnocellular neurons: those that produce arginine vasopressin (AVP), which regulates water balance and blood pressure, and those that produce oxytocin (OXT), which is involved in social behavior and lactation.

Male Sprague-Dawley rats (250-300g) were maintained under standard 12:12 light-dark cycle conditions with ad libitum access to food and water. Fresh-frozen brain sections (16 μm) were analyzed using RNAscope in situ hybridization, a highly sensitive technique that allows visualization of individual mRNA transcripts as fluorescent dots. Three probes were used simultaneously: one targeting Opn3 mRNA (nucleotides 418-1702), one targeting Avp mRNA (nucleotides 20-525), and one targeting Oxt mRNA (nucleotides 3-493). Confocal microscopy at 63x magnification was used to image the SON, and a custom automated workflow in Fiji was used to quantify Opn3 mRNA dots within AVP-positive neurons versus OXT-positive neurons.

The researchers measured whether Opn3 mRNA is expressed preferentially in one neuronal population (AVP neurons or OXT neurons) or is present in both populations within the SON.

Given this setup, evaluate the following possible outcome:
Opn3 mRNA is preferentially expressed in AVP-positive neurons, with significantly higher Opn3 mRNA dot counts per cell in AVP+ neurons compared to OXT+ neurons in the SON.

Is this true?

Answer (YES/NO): NO